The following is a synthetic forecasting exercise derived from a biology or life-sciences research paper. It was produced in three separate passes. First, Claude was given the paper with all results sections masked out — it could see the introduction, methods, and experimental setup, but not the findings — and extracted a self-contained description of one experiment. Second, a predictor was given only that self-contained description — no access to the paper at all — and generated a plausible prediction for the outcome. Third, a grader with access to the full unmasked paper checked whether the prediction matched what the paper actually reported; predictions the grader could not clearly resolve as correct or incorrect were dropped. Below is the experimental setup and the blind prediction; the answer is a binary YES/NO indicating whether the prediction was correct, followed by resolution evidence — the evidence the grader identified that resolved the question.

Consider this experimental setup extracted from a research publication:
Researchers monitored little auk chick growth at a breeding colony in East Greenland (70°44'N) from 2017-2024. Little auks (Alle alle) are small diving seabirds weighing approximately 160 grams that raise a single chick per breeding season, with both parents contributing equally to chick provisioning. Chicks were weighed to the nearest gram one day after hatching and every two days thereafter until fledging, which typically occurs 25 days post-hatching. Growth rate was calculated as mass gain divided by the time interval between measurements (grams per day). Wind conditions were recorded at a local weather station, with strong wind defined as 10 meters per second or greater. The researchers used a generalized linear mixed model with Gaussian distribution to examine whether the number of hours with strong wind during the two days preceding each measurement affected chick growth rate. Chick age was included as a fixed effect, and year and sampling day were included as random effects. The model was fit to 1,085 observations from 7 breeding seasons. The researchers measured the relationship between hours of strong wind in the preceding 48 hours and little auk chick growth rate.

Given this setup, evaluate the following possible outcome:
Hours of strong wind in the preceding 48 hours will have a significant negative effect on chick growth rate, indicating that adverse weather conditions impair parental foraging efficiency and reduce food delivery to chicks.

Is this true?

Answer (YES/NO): YES